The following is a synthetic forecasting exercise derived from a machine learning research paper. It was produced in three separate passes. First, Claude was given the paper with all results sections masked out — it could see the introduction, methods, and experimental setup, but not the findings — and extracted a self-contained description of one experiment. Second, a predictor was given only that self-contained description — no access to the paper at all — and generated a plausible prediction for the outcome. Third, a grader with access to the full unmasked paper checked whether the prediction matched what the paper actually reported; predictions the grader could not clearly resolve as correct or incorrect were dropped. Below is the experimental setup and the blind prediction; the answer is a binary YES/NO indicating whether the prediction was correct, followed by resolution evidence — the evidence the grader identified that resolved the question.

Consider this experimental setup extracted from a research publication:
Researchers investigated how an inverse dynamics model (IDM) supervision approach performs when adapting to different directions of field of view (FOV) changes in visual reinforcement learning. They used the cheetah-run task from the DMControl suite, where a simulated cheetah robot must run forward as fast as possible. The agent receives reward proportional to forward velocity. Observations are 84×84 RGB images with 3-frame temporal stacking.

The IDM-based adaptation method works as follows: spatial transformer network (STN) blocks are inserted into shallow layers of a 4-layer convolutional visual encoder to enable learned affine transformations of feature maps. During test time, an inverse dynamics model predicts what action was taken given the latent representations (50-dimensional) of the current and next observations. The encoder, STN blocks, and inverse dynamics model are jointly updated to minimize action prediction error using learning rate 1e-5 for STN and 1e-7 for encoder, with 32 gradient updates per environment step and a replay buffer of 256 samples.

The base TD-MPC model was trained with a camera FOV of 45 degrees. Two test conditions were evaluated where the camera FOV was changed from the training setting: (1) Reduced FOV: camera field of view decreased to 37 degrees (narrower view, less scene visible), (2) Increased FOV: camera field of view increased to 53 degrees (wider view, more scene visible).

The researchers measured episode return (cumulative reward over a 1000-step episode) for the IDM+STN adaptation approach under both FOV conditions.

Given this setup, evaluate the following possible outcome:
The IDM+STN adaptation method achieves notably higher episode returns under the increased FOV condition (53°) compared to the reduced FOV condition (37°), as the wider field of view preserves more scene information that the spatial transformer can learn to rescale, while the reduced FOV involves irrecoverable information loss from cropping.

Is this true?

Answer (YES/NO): YES